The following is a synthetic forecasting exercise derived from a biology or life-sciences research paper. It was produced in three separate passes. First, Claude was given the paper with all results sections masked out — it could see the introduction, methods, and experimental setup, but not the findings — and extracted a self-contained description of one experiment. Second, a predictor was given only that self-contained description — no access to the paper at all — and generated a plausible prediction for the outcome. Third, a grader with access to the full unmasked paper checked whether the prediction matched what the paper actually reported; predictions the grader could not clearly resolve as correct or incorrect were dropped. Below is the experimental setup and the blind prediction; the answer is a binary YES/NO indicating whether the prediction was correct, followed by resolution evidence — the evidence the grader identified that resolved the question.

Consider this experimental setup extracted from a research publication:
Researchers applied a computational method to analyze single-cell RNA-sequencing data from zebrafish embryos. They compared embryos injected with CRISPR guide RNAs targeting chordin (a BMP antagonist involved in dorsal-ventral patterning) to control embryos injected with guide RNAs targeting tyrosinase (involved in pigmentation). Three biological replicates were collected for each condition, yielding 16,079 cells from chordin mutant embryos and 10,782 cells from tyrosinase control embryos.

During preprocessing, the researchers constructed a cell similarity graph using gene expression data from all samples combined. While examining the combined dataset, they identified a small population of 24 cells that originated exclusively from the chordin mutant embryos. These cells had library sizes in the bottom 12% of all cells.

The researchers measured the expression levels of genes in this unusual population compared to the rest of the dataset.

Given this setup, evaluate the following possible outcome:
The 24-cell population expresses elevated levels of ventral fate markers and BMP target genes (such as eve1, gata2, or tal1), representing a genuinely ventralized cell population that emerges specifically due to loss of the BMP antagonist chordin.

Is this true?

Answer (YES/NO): NO